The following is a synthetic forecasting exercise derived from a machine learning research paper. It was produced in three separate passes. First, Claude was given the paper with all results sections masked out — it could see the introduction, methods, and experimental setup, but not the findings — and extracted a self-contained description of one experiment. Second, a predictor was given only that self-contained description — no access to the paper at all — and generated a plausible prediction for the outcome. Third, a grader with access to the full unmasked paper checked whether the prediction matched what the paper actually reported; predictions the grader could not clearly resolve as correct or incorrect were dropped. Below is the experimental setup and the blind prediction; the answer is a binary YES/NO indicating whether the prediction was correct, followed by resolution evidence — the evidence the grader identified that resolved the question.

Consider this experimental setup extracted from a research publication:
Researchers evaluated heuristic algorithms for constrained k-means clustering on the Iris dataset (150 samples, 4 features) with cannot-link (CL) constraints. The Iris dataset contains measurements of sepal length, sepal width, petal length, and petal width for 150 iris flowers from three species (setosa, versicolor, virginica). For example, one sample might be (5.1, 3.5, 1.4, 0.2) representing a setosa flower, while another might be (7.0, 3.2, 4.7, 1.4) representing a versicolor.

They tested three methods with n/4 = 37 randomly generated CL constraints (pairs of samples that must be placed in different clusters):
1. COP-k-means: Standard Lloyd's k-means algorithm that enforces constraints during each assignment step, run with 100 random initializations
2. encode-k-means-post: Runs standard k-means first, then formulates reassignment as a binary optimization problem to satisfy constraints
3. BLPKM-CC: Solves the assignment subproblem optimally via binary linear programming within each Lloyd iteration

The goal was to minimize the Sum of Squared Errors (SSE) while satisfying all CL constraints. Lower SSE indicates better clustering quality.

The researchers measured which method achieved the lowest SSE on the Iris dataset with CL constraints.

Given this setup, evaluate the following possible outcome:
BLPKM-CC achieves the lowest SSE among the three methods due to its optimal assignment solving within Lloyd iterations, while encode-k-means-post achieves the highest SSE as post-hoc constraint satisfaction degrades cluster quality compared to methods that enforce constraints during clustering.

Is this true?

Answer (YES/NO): NO